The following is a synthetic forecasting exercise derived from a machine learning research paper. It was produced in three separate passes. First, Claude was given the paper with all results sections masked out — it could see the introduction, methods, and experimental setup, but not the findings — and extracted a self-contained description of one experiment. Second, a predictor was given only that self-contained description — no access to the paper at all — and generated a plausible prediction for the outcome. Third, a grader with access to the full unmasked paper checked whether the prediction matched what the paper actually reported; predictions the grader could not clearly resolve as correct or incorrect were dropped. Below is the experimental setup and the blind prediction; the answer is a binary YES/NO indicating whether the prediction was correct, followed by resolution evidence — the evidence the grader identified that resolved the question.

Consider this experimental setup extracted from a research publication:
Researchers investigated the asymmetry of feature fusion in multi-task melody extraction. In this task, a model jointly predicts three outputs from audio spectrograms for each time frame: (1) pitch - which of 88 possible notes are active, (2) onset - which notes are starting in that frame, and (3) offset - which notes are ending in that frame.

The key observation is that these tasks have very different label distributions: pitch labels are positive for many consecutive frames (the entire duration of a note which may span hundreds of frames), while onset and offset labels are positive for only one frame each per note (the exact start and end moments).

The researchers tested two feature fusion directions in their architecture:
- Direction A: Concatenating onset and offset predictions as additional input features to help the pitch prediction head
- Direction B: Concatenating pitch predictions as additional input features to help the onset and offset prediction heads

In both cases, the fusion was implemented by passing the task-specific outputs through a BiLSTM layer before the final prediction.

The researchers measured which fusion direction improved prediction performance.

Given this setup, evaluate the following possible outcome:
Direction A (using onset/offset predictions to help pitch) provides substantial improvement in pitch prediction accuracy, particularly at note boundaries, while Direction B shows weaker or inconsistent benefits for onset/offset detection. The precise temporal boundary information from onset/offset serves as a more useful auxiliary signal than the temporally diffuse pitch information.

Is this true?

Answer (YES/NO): NO